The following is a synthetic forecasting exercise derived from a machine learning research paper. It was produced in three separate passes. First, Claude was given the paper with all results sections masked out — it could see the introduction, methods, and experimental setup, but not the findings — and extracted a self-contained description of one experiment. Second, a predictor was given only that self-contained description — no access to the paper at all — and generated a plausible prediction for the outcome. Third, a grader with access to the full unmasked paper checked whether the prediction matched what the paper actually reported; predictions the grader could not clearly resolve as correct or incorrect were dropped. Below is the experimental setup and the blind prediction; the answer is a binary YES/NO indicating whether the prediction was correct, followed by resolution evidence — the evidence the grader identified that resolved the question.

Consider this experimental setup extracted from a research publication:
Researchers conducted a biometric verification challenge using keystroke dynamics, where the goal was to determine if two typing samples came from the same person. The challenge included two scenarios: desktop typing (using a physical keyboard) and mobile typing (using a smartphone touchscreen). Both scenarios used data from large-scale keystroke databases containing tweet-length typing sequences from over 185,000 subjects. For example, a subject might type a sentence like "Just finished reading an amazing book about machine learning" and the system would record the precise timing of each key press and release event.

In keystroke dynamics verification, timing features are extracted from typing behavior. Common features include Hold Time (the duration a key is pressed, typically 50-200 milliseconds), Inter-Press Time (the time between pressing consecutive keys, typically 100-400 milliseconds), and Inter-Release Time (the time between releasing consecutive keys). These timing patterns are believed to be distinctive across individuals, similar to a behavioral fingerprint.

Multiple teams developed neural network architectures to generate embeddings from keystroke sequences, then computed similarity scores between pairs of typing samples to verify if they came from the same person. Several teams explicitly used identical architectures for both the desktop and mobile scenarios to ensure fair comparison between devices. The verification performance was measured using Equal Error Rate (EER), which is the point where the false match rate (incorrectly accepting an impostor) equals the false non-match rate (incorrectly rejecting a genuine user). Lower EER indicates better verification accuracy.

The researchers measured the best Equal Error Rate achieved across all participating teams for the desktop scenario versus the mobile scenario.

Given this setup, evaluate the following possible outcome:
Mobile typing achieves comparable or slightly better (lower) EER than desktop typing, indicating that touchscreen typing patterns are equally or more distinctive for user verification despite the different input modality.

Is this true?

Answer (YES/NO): NO